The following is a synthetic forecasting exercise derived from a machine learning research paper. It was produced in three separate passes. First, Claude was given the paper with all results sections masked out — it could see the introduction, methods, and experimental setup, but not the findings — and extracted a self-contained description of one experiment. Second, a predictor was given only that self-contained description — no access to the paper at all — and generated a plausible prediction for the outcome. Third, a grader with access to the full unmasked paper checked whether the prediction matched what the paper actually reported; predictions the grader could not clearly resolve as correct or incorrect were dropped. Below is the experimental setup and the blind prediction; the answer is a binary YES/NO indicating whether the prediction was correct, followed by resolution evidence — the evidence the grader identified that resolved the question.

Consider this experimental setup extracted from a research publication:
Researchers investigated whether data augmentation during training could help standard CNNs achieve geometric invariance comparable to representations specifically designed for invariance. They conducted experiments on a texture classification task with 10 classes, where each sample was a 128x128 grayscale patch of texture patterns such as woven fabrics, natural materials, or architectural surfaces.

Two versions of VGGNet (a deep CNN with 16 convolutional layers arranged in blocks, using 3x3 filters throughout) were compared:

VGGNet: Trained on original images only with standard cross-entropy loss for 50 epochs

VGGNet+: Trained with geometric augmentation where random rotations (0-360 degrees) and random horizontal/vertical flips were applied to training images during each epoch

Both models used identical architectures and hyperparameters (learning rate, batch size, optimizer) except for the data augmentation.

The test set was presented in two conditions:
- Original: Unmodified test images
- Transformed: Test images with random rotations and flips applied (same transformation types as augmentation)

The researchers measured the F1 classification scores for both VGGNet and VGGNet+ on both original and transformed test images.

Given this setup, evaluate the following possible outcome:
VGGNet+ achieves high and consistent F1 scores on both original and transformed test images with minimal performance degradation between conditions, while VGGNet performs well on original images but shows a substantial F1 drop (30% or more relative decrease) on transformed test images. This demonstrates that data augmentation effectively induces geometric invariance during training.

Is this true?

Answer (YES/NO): NO